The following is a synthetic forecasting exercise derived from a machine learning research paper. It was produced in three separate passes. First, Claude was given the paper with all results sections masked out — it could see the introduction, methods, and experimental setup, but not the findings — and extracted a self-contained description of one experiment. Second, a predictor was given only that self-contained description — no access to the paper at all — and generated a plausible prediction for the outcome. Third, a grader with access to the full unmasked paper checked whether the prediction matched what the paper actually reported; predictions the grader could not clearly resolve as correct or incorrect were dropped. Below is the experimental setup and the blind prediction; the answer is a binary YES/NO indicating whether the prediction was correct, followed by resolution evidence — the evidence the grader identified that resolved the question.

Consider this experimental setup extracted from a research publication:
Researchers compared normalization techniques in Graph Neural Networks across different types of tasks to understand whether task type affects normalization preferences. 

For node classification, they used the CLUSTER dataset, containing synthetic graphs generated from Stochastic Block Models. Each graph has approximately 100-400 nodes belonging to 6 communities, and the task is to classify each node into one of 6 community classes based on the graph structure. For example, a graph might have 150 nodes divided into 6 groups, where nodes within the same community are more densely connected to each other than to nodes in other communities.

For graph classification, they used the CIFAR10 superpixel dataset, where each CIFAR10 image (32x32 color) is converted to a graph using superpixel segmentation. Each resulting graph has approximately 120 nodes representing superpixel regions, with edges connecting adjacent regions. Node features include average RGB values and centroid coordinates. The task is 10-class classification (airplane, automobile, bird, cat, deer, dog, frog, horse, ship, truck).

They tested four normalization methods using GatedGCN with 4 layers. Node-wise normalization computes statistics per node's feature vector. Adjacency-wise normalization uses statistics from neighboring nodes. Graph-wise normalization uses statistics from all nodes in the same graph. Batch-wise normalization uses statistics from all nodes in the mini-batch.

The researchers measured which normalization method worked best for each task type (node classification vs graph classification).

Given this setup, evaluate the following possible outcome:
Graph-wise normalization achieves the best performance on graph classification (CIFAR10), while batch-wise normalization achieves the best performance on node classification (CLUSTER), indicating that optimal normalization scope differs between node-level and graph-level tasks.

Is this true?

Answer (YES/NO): NO